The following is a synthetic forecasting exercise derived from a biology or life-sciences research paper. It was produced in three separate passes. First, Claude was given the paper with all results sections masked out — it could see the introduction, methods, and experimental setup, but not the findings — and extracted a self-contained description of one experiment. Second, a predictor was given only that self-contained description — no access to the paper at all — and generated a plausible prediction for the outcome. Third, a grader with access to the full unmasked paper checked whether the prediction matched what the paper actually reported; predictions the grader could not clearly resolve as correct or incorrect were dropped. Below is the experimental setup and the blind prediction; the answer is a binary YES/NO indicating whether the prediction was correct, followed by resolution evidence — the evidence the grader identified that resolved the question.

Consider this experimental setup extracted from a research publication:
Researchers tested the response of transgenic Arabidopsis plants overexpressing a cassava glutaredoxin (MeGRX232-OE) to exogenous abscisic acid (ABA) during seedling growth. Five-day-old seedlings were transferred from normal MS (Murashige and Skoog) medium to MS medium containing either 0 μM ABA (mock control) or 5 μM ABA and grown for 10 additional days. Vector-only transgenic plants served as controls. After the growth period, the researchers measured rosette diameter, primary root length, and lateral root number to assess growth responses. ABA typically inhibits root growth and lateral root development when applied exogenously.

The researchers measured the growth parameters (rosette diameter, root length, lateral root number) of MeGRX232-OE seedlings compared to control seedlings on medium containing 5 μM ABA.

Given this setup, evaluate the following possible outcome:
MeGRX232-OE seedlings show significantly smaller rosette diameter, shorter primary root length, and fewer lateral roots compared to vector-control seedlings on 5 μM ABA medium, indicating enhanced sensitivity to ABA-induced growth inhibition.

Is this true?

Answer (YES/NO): NO